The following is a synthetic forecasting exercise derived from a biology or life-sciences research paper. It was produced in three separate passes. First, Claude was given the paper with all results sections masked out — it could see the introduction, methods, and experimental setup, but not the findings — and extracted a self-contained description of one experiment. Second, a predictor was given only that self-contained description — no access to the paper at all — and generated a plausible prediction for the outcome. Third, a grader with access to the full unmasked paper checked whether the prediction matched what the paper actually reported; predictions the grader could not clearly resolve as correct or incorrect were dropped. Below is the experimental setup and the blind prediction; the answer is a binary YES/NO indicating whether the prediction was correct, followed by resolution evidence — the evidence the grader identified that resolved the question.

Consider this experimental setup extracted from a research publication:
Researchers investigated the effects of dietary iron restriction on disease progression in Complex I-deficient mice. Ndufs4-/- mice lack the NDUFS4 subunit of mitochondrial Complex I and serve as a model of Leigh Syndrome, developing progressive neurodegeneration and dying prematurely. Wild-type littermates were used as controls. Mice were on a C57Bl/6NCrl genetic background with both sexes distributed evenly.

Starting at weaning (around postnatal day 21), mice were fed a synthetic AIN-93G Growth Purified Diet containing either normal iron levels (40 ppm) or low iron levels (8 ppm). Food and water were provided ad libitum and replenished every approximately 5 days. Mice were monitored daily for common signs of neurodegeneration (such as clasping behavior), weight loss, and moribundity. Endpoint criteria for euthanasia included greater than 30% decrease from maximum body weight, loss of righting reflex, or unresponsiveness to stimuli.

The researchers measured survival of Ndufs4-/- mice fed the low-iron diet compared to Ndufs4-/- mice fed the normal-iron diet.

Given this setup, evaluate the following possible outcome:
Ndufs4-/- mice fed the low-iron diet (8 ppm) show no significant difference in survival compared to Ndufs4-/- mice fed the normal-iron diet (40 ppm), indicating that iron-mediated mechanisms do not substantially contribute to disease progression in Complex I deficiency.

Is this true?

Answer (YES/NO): NO